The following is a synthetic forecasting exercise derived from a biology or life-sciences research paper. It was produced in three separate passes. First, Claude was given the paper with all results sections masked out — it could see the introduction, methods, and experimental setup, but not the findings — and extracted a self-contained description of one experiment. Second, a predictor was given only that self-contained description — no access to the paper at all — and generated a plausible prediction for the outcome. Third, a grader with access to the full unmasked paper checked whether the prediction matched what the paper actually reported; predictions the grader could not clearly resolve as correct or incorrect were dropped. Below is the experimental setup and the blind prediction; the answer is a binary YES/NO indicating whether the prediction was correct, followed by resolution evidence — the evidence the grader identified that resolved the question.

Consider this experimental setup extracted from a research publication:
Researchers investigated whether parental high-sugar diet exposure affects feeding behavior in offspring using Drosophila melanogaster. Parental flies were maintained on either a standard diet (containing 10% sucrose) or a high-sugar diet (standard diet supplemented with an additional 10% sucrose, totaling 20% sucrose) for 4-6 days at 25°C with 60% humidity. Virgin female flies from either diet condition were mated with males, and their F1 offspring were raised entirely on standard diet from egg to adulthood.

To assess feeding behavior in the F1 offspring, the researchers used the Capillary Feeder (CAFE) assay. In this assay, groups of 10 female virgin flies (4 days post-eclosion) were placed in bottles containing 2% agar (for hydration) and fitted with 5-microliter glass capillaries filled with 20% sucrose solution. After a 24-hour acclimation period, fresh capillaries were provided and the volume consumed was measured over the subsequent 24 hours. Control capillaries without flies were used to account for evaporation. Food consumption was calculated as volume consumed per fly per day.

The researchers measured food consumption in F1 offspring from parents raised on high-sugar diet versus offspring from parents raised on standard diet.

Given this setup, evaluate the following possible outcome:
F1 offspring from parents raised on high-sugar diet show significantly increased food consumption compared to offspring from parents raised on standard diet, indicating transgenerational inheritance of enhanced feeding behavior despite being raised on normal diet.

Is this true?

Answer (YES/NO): YES